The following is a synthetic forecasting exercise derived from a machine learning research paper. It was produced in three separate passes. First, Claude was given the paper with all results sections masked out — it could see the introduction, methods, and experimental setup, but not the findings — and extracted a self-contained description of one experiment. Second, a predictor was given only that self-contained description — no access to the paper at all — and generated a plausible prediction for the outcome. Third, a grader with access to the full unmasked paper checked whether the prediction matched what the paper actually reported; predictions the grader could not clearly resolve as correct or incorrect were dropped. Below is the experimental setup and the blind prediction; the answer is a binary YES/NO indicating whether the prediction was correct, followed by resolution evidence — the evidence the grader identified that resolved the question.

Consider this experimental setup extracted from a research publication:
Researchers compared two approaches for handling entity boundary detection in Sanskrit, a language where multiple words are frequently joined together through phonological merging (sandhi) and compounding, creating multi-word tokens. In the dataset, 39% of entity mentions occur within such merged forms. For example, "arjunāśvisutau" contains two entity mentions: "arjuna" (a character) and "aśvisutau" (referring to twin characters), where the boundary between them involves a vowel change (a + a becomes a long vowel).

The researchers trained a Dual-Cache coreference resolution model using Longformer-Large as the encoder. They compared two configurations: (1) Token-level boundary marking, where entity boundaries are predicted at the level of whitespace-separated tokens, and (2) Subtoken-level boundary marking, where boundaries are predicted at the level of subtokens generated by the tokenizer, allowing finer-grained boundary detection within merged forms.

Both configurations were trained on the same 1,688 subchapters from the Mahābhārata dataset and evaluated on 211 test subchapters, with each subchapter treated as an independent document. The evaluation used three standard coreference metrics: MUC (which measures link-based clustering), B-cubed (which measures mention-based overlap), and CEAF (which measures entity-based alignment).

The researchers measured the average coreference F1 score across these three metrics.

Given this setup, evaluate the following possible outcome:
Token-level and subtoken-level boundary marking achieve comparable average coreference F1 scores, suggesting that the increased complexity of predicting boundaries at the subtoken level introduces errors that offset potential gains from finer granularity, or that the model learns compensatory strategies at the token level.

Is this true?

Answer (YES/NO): NO